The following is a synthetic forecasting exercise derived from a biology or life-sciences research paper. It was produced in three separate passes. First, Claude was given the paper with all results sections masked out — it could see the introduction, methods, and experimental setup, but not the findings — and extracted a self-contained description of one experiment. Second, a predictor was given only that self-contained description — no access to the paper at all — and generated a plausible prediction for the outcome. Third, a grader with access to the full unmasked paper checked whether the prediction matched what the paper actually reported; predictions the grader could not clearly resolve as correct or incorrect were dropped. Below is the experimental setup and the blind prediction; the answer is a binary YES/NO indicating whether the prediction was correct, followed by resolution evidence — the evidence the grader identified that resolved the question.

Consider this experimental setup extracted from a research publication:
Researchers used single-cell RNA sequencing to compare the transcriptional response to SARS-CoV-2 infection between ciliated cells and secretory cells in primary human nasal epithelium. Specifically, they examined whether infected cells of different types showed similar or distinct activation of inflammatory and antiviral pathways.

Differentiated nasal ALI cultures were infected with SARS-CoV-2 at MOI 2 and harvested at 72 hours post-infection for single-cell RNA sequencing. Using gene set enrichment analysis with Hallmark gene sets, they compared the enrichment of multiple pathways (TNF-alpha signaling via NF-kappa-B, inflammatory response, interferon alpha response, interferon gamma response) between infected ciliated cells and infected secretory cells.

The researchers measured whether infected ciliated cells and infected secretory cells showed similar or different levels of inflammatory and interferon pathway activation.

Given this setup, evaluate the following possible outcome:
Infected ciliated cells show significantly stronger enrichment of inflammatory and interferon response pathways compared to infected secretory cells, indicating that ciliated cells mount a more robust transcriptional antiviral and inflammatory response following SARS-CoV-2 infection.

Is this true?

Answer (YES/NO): NO